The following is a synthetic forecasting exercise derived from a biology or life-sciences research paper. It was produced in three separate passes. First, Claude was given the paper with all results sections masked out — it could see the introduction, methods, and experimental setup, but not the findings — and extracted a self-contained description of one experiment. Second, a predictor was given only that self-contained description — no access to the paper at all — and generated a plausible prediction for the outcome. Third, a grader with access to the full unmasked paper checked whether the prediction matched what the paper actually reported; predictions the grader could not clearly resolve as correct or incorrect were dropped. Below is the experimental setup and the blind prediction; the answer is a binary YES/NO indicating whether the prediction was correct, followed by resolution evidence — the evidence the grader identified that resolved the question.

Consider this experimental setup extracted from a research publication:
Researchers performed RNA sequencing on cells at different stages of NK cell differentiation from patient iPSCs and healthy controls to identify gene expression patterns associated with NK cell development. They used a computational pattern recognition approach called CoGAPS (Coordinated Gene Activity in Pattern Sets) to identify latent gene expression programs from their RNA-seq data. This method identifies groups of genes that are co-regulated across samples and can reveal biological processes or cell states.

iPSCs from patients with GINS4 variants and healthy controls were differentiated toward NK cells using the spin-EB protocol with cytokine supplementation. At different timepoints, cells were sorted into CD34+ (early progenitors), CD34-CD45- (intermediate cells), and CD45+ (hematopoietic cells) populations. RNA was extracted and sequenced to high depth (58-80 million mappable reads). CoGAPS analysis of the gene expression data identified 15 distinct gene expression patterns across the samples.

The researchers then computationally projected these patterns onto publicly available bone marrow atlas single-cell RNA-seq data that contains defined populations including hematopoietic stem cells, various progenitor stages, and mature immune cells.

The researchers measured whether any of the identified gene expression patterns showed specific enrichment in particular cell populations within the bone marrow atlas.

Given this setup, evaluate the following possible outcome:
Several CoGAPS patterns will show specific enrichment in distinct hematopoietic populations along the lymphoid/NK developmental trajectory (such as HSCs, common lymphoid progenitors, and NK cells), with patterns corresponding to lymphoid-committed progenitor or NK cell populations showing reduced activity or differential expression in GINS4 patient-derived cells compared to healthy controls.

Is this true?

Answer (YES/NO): YES